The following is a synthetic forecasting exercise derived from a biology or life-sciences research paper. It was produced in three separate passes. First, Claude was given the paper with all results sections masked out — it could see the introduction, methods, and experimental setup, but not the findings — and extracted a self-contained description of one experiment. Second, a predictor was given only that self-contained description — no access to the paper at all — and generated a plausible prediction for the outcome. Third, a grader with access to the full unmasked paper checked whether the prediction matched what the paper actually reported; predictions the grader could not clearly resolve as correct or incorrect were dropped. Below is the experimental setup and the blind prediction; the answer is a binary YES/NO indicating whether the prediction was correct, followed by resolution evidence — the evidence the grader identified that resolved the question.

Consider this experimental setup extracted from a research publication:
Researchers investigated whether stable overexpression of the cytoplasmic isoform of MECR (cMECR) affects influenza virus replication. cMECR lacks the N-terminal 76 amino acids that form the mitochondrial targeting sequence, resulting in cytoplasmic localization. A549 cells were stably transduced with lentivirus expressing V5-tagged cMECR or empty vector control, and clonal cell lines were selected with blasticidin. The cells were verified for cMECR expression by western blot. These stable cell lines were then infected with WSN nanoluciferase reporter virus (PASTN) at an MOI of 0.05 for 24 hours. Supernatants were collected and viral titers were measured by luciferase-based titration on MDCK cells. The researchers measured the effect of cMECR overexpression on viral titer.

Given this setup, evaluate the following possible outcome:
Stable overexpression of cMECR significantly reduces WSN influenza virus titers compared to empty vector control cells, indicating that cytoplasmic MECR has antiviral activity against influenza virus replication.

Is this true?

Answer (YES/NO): YES